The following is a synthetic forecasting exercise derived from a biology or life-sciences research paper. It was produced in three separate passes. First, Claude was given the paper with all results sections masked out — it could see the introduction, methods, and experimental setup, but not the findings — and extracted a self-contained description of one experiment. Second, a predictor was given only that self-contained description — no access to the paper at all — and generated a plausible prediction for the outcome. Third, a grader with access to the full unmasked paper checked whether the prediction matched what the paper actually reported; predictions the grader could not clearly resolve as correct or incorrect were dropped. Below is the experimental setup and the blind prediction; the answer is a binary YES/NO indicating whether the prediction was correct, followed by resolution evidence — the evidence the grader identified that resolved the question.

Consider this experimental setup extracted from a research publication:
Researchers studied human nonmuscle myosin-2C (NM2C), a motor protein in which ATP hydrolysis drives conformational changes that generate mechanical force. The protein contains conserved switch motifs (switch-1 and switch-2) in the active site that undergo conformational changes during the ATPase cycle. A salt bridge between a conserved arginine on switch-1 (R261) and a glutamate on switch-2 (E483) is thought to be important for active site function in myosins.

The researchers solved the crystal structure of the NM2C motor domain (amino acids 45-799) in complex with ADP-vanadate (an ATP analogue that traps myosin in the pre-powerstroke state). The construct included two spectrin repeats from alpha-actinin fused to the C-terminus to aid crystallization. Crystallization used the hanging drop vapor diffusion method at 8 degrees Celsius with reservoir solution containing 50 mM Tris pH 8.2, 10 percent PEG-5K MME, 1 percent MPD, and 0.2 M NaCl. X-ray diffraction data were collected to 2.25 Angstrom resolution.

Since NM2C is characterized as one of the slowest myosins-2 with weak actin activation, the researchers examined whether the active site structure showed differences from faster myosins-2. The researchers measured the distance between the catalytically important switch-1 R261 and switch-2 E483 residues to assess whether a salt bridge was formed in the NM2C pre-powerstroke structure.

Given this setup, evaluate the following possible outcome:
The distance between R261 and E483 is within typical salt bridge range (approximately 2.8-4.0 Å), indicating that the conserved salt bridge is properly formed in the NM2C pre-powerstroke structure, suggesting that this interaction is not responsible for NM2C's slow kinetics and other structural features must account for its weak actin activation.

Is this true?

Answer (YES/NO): YES